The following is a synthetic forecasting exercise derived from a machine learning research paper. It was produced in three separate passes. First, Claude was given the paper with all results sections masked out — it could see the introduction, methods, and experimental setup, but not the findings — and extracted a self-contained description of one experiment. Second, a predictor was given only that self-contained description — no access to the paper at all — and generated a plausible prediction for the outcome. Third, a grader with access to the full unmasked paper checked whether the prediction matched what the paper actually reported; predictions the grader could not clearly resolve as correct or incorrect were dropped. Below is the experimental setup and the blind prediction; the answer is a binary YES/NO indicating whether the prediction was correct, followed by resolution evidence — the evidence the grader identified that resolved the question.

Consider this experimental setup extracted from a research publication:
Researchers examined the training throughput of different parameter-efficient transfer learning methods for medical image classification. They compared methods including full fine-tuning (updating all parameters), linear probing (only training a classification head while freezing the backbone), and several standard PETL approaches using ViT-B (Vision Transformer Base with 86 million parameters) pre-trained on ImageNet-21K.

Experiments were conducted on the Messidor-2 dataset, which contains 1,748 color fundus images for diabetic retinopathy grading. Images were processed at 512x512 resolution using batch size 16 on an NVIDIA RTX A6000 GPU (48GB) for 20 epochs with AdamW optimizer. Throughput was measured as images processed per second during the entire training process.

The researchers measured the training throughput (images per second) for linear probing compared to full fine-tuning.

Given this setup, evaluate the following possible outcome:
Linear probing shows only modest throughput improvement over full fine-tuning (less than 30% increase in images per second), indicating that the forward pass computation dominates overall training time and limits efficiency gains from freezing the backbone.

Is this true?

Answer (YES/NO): NO